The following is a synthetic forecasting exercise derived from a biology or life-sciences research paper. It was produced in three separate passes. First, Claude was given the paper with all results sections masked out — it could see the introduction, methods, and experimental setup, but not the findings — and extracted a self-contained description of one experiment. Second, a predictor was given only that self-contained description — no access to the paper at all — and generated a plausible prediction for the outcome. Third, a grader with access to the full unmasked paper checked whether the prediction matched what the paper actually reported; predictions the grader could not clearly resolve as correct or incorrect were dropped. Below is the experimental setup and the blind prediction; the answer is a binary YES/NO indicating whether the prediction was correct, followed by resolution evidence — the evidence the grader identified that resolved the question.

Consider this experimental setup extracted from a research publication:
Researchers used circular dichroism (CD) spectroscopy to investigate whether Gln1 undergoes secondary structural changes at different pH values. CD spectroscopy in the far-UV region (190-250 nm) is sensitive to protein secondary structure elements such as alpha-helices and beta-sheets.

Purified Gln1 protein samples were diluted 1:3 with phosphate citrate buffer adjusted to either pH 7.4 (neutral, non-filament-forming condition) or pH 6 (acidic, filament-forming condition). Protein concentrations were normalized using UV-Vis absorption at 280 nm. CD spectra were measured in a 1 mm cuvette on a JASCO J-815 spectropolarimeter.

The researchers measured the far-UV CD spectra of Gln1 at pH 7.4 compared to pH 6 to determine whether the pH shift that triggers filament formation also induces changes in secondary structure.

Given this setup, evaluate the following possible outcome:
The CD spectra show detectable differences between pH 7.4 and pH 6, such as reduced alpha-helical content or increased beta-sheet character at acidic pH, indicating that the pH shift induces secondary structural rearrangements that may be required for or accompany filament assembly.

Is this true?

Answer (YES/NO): NO